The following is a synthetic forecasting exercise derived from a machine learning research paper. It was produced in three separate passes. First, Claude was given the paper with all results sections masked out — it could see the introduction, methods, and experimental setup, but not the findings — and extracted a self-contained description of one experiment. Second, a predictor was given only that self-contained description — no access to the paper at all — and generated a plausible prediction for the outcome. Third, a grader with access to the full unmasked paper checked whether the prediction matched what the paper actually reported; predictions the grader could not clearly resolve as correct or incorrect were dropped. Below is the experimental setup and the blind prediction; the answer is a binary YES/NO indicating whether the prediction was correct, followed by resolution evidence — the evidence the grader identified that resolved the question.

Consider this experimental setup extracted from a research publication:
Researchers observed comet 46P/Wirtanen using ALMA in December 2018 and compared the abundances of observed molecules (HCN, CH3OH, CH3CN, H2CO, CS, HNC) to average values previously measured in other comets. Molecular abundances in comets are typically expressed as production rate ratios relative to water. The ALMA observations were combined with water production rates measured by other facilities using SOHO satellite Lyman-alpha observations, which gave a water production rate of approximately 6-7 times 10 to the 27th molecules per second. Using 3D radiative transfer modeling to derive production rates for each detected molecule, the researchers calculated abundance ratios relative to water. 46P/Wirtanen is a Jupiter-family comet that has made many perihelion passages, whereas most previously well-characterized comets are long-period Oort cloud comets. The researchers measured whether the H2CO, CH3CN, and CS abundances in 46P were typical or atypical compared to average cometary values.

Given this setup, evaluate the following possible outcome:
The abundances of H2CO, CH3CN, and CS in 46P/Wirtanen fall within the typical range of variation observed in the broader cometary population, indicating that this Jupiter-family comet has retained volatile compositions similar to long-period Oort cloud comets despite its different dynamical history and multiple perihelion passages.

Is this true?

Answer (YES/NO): NO